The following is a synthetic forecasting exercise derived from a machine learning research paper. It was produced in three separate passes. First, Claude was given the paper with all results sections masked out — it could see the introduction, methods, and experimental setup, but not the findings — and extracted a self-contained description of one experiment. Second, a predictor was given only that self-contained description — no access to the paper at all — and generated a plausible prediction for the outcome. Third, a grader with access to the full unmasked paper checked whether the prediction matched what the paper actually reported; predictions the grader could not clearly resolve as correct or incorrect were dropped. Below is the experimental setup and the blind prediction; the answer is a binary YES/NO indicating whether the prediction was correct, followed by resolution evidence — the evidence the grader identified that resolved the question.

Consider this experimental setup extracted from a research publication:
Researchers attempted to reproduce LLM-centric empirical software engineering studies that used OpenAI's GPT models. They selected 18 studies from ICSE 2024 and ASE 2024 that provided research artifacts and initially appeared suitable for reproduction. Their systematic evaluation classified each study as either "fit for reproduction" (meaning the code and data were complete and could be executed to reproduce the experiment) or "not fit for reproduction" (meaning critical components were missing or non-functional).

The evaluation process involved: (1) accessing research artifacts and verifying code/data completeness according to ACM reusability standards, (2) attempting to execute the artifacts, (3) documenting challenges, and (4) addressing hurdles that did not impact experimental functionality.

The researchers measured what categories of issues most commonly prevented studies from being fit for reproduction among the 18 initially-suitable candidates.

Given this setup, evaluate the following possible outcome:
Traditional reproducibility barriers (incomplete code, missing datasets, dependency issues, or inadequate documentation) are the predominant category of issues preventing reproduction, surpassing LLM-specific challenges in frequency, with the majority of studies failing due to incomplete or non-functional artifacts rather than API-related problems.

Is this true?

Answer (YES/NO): YES